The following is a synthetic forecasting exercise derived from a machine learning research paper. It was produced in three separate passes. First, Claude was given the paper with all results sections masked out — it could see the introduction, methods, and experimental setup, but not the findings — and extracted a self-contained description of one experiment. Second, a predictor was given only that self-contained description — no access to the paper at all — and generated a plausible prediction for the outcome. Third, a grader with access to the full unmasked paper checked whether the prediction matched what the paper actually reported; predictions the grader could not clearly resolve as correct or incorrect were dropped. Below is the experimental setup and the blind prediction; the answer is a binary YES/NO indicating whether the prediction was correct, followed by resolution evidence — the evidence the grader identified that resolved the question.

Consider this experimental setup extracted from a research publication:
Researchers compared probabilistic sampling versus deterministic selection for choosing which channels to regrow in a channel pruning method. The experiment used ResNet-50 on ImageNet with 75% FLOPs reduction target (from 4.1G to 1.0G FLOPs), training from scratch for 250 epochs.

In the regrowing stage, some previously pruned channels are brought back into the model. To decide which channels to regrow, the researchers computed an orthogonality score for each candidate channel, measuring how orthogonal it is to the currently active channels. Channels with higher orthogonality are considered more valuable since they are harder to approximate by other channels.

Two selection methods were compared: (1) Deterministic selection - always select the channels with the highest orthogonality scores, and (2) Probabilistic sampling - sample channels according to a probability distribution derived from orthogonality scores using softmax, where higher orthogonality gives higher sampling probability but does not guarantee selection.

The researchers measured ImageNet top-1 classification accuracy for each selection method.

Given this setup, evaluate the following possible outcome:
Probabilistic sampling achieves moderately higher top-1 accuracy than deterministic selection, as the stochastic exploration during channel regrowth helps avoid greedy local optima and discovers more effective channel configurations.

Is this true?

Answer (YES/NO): NO